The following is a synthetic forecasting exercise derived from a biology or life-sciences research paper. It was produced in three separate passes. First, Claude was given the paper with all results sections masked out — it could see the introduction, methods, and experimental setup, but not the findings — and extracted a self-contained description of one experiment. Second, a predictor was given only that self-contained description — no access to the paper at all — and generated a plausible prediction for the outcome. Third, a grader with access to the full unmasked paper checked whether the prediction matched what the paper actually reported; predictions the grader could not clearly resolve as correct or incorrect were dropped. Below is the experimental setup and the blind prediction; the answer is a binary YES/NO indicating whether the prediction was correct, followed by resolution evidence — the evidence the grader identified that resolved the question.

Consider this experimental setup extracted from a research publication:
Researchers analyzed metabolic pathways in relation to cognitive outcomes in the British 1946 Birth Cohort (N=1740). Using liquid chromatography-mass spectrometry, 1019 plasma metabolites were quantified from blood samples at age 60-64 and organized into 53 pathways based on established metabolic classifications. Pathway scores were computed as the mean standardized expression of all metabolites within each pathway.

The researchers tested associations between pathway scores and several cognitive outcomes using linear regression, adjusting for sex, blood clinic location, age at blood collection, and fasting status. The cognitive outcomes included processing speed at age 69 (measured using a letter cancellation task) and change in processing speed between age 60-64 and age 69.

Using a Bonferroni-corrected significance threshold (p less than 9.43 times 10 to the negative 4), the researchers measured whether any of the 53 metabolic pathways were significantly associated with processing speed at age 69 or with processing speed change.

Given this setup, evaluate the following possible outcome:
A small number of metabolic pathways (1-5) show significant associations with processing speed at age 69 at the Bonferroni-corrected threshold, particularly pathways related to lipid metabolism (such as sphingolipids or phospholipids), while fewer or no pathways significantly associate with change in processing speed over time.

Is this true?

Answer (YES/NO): NO